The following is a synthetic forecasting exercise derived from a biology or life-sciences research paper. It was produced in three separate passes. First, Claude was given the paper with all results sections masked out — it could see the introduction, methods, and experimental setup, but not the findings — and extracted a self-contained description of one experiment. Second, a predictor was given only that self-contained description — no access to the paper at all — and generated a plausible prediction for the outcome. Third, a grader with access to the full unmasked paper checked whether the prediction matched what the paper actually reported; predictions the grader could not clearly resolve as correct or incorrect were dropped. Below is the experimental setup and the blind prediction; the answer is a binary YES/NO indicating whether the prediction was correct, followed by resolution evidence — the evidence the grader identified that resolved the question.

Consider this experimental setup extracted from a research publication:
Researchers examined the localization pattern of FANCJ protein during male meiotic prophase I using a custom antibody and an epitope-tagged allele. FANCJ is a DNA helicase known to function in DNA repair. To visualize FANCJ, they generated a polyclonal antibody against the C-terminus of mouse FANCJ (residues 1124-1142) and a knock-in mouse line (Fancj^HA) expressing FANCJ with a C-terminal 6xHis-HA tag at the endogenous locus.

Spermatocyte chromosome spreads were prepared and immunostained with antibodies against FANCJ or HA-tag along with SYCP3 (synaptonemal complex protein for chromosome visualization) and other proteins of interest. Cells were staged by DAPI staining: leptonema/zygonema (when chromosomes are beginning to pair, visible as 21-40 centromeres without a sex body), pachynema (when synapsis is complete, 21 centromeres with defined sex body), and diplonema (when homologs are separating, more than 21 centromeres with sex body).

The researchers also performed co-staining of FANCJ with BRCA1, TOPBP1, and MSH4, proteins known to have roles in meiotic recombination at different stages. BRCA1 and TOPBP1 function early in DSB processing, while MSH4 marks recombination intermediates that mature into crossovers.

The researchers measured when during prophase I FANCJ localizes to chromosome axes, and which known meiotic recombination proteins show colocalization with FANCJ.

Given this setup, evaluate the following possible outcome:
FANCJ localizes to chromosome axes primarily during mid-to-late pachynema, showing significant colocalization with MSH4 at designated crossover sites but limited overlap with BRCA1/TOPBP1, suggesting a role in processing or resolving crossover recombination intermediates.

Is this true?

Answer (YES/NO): NO